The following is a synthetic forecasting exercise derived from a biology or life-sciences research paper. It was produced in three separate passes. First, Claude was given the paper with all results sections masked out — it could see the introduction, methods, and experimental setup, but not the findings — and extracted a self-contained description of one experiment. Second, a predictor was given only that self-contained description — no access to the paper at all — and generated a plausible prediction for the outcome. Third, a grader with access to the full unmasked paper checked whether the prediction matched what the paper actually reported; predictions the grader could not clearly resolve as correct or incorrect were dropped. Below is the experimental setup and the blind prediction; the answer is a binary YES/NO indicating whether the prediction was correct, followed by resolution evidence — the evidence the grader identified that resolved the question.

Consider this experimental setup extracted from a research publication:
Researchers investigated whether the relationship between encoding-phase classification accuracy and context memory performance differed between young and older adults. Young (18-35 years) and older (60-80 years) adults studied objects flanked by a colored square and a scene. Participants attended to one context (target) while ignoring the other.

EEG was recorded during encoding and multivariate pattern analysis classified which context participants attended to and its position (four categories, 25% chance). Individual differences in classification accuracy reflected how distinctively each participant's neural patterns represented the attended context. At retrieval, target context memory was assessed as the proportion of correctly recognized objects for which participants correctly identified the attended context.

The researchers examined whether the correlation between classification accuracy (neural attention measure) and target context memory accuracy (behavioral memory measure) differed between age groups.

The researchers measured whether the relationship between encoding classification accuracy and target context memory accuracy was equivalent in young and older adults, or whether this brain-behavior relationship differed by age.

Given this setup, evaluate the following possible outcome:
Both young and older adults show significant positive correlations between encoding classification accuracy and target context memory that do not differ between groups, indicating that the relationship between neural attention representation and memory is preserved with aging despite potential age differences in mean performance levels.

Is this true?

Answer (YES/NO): YES